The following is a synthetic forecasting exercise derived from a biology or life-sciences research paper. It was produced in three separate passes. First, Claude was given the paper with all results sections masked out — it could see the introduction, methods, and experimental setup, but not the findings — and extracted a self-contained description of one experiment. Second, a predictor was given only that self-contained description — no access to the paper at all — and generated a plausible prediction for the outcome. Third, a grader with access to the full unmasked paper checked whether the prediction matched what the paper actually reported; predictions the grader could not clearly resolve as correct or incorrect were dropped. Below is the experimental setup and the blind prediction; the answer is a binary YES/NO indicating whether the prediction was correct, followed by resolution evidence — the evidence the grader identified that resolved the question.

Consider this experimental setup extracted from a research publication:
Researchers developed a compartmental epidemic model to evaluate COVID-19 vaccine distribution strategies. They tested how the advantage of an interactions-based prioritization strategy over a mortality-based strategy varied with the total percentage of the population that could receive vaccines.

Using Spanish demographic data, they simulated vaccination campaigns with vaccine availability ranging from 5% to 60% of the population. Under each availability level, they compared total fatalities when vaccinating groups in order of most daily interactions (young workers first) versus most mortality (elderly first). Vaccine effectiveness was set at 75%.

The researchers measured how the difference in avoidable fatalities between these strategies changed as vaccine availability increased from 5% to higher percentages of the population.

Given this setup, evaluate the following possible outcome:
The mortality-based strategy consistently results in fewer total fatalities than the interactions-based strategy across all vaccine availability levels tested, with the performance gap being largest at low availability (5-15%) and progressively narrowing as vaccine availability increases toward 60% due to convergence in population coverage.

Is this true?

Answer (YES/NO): NO